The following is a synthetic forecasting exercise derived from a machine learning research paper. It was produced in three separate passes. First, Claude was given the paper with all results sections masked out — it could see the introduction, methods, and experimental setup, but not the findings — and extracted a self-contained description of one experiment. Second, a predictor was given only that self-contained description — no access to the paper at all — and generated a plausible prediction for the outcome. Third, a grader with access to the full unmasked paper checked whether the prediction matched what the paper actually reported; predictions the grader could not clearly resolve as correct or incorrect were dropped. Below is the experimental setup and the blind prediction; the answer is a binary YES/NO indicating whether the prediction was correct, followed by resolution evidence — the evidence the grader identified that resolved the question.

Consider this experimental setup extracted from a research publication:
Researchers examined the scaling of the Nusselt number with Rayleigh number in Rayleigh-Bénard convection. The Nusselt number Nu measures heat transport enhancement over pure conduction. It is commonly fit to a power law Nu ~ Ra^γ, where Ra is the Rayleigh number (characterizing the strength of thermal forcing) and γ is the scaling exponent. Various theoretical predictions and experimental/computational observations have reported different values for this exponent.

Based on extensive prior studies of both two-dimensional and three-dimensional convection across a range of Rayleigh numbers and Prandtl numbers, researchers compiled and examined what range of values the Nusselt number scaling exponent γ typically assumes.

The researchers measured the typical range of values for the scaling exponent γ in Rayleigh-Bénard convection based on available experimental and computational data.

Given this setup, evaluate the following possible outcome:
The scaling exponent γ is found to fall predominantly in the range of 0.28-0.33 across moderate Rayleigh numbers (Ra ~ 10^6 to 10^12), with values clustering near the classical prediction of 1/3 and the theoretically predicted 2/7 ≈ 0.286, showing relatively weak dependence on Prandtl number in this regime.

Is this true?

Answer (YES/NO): NO